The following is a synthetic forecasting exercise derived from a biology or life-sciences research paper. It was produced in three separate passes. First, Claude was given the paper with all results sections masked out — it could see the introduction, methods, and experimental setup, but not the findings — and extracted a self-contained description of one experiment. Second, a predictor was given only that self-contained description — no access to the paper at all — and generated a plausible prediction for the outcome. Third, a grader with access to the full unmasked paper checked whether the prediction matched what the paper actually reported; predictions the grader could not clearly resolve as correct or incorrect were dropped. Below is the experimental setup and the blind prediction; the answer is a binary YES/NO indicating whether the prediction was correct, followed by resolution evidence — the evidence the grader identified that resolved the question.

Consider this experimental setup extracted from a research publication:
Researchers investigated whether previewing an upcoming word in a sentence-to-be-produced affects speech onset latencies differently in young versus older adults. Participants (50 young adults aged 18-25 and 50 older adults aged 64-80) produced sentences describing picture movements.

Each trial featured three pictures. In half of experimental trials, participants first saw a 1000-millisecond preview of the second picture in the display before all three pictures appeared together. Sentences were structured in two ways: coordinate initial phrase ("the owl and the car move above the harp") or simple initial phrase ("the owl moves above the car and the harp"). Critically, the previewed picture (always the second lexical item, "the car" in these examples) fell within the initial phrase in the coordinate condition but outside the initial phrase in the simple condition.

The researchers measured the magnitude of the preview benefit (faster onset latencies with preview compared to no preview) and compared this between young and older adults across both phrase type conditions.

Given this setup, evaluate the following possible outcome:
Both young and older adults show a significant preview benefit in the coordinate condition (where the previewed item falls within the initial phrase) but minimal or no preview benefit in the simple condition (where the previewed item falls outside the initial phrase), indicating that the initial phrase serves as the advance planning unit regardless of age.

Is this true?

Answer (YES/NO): NO